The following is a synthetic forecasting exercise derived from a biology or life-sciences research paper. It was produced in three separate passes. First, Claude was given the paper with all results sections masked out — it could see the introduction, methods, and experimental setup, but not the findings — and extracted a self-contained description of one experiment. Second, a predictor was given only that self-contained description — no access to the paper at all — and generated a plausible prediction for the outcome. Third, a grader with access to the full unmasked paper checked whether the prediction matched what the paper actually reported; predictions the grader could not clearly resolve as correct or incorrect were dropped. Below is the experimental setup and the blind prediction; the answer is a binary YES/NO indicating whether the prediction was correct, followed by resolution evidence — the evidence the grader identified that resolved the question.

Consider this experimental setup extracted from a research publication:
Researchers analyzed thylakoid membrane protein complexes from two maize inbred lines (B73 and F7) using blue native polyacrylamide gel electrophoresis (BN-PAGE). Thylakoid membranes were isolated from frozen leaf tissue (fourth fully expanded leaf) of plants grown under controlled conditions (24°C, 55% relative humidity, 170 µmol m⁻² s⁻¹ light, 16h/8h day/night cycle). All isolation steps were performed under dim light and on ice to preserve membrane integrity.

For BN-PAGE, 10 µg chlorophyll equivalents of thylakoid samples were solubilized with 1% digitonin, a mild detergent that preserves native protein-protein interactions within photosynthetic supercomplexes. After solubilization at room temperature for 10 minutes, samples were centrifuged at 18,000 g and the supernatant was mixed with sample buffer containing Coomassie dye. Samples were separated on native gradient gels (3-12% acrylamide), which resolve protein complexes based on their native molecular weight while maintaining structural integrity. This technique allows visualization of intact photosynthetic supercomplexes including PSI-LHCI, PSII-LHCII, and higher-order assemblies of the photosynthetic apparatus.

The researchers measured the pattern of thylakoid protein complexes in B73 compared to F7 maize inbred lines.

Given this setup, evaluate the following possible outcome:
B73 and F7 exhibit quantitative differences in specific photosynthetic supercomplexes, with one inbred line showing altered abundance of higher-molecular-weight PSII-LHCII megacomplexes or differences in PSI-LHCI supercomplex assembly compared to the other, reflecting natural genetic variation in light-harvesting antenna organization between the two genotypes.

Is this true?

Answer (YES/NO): YES